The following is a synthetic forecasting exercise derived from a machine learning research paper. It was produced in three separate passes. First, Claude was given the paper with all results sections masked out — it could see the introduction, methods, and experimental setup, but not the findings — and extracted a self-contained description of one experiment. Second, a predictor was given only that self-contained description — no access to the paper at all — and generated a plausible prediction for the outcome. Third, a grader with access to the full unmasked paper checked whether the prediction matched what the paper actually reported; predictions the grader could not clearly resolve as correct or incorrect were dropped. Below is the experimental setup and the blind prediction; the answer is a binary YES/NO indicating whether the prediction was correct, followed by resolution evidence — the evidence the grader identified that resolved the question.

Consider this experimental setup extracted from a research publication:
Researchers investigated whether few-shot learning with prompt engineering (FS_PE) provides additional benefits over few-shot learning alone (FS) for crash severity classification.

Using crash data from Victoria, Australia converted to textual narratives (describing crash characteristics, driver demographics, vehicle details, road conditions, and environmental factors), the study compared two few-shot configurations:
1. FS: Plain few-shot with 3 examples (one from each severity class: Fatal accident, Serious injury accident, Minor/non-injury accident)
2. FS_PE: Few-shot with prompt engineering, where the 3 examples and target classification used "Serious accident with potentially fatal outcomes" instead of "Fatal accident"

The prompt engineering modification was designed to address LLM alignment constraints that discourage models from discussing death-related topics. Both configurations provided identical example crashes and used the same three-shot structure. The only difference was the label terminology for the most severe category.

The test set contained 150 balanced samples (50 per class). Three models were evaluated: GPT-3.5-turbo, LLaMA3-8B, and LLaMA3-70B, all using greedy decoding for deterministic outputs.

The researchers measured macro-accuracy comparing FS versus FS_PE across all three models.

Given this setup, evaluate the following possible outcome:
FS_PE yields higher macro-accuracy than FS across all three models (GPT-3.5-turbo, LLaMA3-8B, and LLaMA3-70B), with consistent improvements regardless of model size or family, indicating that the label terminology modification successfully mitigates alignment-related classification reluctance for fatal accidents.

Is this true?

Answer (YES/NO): NO